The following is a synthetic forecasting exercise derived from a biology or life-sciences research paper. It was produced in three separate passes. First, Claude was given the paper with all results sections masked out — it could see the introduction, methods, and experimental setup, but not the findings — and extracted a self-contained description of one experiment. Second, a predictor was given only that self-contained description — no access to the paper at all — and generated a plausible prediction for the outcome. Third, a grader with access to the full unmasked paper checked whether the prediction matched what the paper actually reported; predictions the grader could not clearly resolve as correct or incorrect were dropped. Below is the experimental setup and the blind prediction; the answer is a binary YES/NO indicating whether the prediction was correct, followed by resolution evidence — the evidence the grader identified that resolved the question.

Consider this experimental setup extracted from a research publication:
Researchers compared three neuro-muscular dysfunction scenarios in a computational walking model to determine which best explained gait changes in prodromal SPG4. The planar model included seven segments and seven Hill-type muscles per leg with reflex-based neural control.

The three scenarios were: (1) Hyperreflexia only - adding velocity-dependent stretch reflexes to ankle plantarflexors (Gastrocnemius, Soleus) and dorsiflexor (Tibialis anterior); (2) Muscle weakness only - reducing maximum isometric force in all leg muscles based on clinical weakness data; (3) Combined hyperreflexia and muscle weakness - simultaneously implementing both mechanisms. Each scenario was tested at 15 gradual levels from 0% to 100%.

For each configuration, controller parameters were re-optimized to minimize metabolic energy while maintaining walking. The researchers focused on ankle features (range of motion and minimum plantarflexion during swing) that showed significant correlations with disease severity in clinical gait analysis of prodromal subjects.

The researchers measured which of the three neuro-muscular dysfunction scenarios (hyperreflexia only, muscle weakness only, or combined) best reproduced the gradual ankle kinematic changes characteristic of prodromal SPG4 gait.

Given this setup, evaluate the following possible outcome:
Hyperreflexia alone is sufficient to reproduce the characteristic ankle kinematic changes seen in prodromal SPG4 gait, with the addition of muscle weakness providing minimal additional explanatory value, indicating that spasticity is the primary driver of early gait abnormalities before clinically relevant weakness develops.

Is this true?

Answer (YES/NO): YES